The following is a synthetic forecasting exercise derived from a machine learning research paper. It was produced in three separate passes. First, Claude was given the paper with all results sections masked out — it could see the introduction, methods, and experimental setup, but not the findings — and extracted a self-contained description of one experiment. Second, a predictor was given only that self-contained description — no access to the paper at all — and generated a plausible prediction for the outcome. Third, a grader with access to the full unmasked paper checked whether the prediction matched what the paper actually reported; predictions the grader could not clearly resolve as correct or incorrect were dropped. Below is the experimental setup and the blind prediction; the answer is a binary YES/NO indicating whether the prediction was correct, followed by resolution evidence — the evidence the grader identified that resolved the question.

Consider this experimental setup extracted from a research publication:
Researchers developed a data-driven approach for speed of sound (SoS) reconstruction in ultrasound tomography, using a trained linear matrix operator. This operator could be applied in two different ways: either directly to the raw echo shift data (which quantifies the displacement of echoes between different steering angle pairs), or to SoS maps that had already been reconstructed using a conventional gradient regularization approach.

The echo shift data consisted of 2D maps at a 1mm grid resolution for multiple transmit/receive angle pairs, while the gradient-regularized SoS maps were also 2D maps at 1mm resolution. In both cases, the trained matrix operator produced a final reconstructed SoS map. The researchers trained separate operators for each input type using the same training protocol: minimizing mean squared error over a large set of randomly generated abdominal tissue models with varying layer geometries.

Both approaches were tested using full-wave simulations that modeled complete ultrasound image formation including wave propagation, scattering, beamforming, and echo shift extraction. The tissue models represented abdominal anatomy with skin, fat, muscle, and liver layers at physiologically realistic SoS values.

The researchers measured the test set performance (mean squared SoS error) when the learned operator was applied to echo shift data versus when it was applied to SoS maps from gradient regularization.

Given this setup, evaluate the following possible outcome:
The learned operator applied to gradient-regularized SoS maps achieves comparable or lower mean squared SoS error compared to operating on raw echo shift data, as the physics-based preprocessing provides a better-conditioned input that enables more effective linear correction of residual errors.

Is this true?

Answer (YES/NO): NO